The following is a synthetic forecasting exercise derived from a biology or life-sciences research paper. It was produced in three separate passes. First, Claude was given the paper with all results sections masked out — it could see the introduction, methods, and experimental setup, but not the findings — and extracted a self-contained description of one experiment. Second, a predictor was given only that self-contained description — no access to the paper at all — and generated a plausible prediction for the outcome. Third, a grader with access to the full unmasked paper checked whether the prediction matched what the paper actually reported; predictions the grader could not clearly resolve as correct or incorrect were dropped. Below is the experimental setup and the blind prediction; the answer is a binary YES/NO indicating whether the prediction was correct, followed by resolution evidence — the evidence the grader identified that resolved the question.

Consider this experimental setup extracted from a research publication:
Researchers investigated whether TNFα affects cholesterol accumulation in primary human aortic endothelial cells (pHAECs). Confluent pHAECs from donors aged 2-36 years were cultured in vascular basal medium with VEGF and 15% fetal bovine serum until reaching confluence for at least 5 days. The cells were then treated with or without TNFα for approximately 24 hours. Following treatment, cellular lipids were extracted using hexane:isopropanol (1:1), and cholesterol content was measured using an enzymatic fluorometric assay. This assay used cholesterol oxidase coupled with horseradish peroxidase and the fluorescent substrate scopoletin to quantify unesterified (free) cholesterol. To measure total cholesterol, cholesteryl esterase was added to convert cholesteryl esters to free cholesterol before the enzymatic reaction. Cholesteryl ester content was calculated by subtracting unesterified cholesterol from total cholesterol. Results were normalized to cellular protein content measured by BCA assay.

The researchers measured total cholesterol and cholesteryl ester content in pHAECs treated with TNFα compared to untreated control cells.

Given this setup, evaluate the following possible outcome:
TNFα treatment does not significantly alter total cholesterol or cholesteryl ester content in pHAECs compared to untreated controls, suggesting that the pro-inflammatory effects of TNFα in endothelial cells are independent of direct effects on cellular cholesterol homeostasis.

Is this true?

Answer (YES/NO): NO